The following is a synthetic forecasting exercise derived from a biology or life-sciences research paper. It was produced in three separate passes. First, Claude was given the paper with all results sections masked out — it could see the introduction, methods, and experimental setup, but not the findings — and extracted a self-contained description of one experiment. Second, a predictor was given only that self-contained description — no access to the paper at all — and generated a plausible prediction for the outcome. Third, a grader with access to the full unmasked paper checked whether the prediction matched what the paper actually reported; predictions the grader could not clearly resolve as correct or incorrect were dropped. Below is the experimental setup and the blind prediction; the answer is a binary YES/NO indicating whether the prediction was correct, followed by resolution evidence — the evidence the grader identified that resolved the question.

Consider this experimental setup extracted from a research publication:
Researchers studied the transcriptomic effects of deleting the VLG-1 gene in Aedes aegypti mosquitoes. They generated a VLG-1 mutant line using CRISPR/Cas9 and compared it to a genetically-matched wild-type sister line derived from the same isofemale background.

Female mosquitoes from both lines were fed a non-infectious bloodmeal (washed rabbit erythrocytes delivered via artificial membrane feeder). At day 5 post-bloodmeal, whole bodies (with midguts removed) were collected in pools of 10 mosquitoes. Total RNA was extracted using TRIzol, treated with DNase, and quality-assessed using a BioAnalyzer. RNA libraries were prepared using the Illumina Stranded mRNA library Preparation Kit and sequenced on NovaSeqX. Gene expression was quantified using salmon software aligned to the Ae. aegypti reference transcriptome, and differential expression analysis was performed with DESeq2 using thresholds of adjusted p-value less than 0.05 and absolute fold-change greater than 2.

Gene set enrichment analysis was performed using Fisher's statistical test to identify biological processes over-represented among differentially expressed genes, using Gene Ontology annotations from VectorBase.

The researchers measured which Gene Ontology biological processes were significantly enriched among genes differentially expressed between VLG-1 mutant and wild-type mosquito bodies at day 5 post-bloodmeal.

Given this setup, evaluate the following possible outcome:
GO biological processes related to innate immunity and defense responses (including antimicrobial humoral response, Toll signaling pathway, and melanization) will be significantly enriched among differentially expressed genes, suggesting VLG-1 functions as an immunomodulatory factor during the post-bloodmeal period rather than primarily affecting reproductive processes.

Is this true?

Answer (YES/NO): NO